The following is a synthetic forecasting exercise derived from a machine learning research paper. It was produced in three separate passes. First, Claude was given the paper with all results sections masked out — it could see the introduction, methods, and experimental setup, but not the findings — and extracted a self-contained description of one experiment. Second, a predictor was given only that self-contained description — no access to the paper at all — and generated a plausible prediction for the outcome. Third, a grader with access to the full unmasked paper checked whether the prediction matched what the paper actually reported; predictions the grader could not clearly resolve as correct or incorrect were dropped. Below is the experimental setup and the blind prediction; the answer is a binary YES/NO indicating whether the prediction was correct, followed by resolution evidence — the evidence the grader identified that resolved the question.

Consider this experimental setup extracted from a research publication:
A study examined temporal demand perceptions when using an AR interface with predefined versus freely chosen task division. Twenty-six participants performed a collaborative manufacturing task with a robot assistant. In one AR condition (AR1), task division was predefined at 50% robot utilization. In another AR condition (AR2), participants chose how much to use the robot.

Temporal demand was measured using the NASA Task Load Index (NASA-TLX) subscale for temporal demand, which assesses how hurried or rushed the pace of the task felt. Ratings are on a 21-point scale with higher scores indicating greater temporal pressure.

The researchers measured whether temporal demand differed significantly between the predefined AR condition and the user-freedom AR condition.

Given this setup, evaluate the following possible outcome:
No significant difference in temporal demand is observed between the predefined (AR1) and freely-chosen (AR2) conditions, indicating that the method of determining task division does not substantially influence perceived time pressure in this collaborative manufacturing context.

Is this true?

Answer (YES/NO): NO